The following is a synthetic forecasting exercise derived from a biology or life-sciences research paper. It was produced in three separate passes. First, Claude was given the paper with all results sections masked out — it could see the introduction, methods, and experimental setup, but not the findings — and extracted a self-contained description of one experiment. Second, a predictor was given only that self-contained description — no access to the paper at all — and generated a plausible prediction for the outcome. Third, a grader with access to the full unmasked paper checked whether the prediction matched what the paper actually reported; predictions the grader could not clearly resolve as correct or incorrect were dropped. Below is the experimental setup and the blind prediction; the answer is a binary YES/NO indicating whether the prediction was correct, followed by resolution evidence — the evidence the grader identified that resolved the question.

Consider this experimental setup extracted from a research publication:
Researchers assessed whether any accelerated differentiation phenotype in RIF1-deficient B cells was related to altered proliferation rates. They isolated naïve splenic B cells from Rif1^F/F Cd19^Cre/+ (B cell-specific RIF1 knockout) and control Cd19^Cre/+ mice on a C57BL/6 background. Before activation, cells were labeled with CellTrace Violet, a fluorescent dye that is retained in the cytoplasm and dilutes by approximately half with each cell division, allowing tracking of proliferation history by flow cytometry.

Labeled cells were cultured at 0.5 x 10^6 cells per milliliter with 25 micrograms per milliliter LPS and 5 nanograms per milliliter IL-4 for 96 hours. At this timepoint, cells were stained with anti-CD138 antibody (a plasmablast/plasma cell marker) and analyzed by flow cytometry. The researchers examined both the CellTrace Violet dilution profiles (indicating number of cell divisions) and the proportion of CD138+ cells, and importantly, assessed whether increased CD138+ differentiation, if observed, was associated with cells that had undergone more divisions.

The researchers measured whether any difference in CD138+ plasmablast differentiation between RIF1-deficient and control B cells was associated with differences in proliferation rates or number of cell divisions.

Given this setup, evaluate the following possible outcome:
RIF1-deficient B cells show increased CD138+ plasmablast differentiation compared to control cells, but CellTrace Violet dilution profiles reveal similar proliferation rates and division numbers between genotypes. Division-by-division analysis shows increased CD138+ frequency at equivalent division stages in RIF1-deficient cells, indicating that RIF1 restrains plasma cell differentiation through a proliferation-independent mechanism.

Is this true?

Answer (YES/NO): YES